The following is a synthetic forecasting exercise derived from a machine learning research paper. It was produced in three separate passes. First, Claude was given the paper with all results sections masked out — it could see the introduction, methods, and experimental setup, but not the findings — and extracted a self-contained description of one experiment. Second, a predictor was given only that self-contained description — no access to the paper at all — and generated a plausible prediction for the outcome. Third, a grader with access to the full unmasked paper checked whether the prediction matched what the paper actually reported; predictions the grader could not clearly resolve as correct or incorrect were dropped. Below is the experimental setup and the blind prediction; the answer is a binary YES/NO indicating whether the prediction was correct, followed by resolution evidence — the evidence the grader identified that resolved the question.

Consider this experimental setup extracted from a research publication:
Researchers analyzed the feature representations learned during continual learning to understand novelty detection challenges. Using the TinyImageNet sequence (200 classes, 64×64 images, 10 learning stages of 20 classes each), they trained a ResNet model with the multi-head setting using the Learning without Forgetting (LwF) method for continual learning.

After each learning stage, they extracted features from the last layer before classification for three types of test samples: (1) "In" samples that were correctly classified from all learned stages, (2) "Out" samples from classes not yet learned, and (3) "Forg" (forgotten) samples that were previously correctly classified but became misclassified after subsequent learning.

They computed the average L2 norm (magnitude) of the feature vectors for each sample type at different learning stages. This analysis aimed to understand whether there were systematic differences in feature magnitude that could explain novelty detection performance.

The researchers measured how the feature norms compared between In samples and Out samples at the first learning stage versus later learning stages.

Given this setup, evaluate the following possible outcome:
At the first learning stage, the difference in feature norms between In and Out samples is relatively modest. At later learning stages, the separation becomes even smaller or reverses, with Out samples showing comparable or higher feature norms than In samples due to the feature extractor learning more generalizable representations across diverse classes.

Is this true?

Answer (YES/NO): NO